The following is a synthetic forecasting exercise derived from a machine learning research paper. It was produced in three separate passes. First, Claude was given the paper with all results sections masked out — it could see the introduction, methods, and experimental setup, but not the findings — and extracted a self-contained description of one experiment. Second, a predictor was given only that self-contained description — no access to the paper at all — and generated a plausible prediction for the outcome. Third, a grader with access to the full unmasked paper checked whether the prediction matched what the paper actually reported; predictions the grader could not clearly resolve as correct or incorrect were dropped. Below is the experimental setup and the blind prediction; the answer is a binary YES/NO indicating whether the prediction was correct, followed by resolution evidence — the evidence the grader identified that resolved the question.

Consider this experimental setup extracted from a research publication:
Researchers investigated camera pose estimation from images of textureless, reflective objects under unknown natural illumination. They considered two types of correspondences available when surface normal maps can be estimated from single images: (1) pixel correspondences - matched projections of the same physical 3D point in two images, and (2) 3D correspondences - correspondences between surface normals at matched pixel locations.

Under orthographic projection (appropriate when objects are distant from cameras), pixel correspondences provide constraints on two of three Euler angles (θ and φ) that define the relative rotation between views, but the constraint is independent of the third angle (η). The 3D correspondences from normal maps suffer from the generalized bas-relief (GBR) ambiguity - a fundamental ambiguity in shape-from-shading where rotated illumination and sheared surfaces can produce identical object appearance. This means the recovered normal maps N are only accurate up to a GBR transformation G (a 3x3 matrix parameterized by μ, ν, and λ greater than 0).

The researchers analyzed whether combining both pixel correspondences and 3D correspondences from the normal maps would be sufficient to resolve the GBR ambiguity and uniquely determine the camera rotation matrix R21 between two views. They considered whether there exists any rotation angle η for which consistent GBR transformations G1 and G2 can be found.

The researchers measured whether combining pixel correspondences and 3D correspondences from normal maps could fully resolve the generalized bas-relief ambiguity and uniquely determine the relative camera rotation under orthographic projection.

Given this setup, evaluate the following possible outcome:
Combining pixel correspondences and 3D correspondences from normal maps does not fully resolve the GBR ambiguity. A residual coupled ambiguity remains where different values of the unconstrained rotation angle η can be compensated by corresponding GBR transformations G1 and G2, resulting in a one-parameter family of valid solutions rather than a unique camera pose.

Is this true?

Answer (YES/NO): YES